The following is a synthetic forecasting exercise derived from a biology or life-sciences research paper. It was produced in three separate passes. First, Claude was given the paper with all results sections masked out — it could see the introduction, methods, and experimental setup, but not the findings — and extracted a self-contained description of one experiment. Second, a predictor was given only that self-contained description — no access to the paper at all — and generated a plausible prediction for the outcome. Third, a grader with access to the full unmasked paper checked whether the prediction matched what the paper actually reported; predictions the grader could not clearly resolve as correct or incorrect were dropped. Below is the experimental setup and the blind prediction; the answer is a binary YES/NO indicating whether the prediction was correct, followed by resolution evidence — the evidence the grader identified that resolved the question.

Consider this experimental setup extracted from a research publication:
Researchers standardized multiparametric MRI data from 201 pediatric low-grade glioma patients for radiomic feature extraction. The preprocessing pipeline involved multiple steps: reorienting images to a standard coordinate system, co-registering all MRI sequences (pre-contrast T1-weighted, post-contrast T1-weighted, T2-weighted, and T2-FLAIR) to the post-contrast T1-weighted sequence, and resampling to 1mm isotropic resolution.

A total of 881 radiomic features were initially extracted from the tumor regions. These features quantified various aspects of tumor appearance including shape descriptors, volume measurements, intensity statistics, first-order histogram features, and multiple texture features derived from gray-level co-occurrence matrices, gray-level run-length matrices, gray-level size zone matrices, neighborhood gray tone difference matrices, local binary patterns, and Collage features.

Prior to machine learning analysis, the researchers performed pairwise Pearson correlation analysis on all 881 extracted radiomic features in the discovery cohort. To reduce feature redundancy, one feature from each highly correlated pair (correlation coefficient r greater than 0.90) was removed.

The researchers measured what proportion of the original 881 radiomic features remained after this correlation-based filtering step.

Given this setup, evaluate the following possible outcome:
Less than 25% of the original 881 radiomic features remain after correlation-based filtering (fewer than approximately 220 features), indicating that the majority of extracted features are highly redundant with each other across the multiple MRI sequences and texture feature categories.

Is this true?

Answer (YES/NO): NO